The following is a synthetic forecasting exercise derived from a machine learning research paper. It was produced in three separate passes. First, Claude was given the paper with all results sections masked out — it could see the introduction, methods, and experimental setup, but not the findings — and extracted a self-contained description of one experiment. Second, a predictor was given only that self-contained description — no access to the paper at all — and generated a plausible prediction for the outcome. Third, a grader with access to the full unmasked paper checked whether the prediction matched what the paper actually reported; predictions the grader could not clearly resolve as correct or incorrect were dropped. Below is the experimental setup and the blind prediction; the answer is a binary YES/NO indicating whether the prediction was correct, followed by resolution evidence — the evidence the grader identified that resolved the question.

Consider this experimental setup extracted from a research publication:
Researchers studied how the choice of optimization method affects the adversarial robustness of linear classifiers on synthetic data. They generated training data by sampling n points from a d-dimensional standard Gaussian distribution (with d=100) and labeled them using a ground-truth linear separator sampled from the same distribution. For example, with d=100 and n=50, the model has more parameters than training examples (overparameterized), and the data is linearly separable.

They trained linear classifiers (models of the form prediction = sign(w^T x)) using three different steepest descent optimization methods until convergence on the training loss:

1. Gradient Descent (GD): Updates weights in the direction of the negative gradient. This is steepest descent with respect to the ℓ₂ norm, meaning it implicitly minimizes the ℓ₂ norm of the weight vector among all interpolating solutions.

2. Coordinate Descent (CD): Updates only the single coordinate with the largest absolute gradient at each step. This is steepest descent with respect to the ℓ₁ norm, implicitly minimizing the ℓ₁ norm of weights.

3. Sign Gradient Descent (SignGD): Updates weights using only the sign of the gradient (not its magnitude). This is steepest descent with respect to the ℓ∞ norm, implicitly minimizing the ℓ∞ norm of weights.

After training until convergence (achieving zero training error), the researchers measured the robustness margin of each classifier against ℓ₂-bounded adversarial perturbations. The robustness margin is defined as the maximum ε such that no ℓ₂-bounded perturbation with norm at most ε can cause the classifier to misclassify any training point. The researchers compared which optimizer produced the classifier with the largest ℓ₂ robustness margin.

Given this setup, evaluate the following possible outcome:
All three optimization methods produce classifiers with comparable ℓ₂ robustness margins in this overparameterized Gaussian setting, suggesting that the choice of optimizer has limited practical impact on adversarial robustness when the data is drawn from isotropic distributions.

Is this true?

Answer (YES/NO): NO